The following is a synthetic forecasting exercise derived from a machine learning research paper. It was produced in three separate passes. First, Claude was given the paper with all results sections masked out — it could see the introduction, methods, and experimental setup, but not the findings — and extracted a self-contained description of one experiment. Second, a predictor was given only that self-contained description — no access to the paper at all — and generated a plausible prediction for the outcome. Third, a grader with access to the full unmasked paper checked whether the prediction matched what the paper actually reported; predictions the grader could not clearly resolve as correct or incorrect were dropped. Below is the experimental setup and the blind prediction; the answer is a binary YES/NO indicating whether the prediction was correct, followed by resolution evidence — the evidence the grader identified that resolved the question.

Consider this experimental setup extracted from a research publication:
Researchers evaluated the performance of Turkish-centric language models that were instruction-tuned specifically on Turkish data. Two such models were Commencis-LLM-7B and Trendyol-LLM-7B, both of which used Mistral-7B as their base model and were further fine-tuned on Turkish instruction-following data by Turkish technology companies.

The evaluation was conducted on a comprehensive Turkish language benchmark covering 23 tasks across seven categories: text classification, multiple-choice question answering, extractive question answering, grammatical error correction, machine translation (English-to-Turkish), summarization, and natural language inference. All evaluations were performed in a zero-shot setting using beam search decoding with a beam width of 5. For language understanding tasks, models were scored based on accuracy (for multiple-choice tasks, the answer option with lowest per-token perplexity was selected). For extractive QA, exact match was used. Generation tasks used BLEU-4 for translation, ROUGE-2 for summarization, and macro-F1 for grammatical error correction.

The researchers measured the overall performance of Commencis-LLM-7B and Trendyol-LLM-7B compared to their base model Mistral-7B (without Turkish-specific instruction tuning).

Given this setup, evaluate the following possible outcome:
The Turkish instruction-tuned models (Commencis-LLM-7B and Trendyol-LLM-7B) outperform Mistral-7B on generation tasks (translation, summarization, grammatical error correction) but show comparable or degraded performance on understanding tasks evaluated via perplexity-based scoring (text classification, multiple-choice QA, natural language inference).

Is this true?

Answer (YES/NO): NO